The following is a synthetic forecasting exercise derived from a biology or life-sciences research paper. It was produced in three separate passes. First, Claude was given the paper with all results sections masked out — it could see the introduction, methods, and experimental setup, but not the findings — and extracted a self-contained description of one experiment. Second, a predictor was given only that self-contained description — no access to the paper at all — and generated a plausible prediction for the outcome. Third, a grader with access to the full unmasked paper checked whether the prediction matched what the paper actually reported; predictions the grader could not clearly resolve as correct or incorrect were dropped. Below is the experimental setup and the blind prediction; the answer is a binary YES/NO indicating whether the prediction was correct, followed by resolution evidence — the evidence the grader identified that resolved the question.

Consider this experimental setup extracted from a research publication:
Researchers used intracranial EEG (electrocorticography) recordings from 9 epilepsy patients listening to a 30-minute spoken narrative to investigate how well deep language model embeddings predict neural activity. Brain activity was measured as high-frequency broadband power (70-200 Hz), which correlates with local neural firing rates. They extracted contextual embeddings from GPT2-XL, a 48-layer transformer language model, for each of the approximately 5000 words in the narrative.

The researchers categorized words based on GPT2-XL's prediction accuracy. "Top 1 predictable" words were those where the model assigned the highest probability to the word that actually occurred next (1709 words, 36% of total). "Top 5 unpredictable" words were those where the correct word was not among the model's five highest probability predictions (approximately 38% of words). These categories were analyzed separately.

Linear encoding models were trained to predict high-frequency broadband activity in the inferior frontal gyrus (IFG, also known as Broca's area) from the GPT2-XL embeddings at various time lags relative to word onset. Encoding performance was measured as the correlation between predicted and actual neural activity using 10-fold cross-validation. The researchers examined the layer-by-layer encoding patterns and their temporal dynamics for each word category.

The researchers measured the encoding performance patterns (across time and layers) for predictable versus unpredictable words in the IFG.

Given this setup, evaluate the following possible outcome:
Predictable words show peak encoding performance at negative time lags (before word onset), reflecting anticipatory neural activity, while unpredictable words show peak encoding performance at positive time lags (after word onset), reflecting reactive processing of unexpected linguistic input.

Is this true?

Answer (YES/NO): NO